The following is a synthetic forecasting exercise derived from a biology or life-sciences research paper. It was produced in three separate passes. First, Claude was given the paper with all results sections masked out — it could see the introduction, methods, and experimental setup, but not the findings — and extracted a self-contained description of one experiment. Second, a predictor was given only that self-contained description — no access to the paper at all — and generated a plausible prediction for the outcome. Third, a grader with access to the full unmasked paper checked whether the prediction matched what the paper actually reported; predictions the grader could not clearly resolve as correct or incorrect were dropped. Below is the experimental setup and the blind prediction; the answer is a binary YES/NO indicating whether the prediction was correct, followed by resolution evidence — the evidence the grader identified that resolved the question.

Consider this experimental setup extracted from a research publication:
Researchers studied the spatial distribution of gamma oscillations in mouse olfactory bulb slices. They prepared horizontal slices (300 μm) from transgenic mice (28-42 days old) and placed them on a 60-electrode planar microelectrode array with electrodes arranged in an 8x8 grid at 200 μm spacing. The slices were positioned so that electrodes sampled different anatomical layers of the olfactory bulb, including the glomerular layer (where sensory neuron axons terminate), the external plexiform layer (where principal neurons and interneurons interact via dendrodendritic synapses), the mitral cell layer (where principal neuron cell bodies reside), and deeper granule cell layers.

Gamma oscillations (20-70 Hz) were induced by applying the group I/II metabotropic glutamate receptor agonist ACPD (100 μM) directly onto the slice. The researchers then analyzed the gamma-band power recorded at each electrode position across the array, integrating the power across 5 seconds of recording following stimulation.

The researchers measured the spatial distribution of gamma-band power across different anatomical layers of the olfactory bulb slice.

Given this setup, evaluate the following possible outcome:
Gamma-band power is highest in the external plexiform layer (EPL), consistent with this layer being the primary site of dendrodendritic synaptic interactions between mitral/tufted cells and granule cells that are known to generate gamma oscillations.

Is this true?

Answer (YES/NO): YES